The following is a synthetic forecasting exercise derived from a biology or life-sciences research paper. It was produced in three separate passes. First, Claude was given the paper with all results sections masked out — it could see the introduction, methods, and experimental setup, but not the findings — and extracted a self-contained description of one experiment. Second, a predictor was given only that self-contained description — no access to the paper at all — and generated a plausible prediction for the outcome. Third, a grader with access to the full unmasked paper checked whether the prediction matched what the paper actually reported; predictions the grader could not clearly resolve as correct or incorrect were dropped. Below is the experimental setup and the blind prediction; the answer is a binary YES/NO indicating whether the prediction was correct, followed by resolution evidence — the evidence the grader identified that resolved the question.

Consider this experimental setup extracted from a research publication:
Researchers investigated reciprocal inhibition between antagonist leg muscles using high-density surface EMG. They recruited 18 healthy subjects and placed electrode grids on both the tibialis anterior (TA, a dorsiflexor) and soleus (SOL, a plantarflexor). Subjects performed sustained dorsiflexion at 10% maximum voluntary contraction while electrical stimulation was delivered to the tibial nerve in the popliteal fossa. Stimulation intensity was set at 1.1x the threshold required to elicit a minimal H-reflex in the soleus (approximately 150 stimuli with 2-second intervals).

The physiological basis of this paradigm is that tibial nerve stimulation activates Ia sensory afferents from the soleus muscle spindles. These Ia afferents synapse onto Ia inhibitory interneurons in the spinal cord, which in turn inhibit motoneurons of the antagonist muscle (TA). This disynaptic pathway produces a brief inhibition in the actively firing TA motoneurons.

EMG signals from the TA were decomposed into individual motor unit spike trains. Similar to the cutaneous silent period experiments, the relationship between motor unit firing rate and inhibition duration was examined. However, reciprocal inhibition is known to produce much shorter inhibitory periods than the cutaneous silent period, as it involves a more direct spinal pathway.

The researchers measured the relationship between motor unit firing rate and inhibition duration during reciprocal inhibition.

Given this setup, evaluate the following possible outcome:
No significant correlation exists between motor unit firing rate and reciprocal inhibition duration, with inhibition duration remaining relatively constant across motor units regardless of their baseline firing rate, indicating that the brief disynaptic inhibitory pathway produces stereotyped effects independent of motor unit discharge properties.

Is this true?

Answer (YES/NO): NO